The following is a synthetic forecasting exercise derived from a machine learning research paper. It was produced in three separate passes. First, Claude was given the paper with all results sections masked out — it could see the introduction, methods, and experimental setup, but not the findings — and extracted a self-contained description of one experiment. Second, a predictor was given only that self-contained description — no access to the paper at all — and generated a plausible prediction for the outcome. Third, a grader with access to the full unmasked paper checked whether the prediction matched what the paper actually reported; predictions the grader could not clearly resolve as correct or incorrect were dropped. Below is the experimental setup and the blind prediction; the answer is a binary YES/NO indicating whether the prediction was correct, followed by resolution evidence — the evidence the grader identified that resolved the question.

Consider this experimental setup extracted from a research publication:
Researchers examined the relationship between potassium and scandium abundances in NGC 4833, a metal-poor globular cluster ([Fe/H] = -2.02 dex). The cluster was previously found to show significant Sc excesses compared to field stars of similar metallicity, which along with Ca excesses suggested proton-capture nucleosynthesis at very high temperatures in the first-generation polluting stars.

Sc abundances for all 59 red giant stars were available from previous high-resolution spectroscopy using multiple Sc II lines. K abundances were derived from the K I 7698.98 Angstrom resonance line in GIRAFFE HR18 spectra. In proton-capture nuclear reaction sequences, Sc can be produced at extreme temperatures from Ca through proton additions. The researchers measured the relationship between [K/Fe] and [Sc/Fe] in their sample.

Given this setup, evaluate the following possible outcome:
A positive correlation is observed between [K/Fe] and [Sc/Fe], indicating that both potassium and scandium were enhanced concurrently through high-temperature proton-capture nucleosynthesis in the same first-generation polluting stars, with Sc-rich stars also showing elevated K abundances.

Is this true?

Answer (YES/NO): YES